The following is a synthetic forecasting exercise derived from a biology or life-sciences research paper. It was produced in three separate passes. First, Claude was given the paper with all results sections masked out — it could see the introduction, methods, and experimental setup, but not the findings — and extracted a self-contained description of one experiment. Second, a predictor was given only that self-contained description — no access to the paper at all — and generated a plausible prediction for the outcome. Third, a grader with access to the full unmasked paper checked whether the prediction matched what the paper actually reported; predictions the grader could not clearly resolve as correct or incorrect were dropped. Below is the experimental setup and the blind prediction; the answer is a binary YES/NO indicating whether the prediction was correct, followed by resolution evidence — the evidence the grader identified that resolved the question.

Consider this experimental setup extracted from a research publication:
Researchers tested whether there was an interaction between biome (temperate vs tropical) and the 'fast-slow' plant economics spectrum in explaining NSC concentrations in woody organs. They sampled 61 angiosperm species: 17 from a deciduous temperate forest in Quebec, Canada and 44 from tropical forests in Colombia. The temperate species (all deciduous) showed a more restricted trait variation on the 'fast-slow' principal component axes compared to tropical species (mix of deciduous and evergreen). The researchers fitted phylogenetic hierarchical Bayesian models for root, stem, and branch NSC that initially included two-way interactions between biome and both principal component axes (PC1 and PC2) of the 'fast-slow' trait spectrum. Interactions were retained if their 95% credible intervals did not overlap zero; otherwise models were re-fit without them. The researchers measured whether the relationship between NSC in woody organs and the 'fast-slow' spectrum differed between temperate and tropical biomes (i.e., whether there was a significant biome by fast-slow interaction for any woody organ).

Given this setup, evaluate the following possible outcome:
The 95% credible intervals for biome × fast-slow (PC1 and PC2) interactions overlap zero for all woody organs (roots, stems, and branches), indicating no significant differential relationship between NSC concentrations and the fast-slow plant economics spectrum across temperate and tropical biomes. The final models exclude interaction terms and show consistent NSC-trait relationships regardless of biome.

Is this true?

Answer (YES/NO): YES